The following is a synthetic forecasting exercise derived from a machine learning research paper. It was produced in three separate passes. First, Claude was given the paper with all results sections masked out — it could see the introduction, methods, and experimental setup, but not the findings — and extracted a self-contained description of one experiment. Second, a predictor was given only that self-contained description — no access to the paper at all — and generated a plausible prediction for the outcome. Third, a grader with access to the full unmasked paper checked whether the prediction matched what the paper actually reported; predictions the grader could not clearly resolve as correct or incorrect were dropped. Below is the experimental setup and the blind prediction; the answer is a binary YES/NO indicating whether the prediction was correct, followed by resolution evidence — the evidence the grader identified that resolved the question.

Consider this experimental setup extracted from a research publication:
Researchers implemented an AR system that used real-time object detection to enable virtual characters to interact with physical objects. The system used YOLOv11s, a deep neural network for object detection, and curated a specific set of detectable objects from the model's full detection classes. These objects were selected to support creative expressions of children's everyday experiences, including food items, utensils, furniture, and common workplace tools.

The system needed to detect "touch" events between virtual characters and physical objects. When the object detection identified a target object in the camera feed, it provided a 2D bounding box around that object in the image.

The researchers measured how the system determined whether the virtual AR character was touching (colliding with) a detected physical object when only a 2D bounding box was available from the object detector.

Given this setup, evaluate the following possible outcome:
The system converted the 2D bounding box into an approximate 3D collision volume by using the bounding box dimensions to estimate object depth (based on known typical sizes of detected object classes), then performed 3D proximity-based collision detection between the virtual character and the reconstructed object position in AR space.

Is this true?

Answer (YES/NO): NO